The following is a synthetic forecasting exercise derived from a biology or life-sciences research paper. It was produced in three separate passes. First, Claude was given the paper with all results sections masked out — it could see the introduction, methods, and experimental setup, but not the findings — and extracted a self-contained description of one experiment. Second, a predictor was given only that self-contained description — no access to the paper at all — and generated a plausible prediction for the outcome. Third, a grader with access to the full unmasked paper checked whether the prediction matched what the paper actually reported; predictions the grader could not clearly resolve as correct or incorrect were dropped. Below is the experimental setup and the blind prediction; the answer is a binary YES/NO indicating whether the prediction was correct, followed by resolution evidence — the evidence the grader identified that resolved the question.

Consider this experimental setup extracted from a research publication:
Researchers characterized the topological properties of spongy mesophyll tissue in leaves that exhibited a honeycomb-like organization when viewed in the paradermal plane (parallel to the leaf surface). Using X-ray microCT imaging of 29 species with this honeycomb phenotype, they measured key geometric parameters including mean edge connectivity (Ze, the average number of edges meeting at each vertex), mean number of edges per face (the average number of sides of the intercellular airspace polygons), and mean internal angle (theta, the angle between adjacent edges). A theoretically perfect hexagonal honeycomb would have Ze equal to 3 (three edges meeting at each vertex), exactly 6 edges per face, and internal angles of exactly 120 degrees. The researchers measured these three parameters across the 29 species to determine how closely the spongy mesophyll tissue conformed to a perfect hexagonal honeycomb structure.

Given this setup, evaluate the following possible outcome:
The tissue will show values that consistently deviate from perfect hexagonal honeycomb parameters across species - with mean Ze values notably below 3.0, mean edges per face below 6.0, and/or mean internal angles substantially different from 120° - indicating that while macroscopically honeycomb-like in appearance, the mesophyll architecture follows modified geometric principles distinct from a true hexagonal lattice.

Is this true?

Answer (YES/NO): NO